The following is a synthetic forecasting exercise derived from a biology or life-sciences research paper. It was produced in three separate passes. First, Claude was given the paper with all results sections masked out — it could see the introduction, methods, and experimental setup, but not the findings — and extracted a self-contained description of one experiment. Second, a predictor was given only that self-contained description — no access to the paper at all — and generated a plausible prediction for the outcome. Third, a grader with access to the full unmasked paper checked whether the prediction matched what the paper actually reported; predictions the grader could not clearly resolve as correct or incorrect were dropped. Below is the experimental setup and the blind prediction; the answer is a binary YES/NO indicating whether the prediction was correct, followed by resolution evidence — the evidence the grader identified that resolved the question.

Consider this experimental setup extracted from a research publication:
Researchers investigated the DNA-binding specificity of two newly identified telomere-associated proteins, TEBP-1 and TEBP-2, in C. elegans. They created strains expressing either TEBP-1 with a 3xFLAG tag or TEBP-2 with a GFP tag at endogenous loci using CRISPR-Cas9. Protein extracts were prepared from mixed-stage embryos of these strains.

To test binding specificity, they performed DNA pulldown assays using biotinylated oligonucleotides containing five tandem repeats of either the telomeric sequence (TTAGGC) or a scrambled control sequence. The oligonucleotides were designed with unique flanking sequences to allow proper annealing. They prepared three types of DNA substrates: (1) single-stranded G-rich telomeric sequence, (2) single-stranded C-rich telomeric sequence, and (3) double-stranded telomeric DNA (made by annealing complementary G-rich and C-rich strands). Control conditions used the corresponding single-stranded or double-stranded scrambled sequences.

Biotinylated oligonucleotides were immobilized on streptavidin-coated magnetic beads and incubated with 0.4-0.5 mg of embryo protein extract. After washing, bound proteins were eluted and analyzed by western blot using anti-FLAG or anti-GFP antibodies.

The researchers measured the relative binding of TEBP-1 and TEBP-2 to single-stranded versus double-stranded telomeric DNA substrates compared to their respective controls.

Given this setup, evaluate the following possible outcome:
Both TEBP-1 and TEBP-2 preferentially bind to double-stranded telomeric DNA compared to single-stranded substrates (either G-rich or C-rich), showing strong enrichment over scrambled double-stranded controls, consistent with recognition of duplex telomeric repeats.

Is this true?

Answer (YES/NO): YES